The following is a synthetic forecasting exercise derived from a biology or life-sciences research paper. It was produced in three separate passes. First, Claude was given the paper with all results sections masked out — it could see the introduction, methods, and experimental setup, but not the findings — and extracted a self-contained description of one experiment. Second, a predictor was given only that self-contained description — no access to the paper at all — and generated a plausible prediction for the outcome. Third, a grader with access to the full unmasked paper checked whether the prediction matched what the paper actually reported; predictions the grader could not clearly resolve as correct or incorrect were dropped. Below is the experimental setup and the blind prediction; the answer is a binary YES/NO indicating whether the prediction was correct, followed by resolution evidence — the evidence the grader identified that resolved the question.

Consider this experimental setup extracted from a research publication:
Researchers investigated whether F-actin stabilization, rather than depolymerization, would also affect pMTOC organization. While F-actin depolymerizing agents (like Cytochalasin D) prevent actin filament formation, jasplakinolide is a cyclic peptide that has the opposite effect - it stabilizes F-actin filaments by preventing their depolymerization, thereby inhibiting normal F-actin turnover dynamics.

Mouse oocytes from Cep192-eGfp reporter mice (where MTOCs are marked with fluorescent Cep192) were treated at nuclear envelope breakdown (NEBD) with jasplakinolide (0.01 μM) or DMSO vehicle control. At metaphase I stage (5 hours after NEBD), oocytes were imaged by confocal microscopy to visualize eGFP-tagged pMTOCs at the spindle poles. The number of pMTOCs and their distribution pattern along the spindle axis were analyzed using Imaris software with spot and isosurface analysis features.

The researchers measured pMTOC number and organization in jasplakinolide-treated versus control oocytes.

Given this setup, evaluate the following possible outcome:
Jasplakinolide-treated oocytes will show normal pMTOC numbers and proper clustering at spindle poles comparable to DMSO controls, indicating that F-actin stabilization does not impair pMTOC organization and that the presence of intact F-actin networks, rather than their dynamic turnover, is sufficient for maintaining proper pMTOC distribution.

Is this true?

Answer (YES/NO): NO